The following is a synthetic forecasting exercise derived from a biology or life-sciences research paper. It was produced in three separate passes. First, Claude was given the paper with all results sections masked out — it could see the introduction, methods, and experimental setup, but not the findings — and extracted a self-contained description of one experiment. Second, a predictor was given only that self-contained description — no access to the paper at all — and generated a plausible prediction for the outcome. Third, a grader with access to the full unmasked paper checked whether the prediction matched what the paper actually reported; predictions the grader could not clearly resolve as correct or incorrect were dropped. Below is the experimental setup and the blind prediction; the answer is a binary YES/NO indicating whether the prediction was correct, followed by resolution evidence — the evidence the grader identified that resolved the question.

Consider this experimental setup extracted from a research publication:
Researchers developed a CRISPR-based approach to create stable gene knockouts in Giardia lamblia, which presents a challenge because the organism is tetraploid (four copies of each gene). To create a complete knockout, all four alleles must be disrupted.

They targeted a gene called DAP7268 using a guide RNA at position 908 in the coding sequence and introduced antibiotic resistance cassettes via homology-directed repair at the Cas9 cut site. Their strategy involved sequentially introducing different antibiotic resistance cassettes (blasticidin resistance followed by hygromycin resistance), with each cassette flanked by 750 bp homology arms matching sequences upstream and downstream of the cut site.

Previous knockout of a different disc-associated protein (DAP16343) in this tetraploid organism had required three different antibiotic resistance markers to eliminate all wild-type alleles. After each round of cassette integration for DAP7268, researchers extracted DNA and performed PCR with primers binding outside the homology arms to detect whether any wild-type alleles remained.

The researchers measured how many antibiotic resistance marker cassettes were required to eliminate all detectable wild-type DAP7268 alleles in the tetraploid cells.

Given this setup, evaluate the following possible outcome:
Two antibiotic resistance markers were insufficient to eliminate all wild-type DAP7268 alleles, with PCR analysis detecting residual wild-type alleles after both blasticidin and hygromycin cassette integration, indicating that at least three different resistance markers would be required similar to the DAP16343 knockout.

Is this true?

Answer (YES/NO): NO